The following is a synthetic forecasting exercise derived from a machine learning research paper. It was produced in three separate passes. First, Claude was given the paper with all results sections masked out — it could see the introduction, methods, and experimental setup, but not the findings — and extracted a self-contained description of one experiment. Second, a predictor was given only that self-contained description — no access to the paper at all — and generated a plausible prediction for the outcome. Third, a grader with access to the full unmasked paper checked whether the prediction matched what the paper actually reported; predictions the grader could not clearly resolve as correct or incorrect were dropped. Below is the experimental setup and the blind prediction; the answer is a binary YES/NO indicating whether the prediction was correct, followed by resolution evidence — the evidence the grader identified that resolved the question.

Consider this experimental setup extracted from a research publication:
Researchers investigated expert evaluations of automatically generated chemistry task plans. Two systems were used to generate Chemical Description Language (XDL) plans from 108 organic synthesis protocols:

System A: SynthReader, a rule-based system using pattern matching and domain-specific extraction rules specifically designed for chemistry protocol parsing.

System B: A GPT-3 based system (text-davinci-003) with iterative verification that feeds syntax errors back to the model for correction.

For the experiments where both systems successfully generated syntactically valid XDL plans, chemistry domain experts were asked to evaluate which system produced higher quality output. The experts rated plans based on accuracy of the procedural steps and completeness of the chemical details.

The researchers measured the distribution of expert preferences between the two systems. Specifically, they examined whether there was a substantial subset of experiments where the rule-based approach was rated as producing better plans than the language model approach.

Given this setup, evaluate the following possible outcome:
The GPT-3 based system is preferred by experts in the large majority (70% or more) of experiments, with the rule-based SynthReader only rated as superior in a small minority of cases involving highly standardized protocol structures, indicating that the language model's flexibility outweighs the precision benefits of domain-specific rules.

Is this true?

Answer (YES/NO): NO